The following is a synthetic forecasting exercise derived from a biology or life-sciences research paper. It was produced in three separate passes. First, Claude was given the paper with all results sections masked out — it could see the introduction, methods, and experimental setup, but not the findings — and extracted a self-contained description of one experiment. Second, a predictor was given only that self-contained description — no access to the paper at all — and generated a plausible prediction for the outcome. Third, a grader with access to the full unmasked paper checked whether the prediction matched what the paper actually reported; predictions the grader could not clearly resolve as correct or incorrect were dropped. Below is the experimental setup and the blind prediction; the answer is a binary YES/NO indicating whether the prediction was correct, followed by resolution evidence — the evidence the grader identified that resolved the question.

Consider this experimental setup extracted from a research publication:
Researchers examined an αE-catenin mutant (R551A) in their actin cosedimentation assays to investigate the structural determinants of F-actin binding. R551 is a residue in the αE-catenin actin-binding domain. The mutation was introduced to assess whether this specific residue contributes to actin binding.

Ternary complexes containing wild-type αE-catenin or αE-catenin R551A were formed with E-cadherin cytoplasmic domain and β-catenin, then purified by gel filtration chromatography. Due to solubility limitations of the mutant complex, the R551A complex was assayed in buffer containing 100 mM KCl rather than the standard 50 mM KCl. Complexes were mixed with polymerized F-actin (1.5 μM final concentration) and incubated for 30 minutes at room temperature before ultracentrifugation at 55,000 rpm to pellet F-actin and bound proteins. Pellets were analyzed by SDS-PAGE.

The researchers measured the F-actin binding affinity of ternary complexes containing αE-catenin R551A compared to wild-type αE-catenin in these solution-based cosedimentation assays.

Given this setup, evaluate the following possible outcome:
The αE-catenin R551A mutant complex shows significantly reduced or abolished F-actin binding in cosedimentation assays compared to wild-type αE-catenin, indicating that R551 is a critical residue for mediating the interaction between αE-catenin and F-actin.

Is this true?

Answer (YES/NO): NO